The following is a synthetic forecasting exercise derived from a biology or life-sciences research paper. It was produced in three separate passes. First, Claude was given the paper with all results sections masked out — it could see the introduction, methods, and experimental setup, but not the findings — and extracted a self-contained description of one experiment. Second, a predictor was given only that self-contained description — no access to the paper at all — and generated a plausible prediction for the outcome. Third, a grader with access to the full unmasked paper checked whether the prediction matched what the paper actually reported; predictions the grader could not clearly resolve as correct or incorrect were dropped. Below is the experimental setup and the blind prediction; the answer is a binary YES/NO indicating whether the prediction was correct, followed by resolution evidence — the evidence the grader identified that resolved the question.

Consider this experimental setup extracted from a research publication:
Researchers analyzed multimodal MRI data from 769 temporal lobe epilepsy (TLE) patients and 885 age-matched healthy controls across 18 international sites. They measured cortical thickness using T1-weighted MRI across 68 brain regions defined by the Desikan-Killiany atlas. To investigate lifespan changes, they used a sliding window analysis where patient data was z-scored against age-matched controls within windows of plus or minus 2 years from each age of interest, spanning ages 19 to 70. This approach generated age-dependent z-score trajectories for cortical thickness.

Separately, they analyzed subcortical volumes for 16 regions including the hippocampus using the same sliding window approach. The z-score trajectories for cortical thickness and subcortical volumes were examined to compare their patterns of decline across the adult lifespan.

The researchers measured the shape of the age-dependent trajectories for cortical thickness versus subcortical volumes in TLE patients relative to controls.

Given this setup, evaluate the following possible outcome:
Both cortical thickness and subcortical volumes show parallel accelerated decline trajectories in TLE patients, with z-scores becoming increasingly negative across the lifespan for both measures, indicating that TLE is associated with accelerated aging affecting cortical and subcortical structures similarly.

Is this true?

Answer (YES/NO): NO